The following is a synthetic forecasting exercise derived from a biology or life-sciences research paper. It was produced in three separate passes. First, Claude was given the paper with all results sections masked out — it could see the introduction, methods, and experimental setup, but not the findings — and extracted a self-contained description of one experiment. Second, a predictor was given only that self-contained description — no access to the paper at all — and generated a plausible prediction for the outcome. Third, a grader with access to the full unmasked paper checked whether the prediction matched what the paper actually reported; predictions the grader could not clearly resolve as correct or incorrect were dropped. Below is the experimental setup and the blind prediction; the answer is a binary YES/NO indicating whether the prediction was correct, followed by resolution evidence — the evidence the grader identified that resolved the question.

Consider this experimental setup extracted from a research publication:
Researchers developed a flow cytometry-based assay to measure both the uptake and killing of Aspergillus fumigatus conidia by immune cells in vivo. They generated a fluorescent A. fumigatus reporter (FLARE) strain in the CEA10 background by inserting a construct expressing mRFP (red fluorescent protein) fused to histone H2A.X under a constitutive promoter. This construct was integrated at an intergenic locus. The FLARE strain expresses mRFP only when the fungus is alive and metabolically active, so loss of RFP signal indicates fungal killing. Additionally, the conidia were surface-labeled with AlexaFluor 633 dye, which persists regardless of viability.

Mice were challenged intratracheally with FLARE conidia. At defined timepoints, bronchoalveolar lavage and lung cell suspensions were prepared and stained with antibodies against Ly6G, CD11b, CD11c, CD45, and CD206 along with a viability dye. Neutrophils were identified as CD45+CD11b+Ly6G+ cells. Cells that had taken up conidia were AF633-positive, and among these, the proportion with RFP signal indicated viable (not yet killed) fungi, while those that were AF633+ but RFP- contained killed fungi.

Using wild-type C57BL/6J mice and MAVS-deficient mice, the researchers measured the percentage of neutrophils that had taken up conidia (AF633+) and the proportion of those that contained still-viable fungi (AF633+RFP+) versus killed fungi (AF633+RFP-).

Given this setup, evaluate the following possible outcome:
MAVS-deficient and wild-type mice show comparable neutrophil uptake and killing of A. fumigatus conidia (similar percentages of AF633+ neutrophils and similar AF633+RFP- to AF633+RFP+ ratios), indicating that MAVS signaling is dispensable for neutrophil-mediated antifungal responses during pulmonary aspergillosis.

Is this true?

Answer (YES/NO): NO